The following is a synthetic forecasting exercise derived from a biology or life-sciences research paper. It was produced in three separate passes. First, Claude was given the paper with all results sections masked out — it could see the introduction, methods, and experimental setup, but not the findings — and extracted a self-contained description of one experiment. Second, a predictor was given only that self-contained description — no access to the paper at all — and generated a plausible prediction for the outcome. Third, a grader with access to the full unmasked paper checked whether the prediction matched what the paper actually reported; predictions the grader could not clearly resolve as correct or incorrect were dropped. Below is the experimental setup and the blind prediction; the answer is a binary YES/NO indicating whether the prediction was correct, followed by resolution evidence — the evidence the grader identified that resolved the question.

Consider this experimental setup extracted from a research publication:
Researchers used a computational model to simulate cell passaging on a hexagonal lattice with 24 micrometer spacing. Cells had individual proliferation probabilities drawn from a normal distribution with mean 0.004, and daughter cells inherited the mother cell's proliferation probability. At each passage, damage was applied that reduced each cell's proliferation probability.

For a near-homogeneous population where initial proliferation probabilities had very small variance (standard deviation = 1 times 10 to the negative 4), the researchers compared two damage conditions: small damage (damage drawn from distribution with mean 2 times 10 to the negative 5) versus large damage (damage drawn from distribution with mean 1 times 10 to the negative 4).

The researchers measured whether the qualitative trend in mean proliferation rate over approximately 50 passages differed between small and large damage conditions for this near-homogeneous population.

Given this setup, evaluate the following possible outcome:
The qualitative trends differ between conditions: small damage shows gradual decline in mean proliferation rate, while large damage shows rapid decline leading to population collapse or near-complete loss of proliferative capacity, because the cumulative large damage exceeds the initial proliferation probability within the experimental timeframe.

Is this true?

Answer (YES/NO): NO